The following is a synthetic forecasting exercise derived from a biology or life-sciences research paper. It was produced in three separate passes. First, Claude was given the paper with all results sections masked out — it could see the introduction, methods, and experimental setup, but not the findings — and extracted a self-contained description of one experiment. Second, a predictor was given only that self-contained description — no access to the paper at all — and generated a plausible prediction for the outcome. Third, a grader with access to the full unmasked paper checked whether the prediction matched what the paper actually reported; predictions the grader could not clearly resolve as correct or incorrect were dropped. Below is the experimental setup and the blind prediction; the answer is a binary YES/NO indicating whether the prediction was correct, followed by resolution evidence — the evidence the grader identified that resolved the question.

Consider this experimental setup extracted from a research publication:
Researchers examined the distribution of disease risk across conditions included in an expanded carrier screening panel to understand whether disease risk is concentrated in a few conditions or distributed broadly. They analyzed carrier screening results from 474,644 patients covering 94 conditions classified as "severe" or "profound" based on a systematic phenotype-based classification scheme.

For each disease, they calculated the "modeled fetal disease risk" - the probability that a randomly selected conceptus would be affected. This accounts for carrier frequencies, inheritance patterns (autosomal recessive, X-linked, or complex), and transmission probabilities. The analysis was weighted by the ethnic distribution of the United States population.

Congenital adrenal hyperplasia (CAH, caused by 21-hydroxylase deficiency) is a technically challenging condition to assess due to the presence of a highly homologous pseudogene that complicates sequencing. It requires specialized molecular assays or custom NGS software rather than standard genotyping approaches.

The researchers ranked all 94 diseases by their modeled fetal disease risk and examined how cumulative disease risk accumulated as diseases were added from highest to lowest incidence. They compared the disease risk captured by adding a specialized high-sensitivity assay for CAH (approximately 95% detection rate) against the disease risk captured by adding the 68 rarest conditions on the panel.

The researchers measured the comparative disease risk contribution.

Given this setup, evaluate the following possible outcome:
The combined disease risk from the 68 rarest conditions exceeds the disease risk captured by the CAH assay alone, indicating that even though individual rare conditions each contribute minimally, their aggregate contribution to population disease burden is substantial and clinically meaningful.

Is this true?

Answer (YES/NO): NO